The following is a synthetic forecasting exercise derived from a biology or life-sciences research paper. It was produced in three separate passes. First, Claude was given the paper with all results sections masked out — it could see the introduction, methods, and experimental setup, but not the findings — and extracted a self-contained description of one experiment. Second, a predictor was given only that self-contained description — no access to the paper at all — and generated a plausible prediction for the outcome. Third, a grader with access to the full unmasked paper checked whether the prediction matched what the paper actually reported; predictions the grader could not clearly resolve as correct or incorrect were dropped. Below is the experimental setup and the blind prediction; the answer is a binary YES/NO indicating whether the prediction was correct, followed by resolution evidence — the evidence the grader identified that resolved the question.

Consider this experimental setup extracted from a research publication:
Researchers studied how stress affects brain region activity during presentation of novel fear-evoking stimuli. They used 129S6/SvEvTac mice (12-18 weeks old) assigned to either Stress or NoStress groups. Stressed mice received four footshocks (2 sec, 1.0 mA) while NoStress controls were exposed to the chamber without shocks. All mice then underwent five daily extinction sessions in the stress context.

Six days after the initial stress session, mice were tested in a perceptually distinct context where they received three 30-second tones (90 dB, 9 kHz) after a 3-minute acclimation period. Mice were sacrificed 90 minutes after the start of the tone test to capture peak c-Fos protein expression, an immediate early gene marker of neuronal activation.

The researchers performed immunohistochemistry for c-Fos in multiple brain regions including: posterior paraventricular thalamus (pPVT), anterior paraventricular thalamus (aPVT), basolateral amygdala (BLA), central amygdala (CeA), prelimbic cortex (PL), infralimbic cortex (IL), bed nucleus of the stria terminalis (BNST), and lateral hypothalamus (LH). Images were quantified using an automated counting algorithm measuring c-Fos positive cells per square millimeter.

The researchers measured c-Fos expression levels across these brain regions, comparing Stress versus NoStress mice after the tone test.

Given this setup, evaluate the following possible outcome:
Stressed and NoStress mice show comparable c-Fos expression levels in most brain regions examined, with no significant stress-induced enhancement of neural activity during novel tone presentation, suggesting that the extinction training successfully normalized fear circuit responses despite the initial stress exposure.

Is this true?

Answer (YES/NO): NO